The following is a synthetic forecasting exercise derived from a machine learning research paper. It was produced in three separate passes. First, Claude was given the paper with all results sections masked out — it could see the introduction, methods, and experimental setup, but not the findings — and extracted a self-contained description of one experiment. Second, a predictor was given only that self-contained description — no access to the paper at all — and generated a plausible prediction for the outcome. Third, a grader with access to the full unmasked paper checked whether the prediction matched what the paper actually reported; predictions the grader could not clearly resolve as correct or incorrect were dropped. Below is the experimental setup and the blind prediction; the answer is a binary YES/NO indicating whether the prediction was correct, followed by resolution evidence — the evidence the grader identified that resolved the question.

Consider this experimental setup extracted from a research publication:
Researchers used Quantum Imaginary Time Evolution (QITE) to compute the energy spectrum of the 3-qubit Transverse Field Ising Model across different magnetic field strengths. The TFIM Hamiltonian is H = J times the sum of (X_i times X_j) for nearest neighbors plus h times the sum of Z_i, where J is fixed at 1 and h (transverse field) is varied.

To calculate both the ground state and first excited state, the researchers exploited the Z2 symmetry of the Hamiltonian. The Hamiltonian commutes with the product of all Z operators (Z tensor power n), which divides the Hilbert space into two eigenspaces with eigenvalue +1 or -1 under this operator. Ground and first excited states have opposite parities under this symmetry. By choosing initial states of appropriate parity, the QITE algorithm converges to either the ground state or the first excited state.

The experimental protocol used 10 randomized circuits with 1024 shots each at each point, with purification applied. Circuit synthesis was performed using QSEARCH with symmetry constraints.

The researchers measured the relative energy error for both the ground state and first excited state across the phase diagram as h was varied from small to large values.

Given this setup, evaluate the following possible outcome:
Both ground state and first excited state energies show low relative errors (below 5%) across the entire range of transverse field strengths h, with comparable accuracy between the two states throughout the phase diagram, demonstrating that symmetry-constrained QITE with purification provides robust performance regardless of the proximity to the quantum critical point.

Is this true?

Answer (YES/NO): YES